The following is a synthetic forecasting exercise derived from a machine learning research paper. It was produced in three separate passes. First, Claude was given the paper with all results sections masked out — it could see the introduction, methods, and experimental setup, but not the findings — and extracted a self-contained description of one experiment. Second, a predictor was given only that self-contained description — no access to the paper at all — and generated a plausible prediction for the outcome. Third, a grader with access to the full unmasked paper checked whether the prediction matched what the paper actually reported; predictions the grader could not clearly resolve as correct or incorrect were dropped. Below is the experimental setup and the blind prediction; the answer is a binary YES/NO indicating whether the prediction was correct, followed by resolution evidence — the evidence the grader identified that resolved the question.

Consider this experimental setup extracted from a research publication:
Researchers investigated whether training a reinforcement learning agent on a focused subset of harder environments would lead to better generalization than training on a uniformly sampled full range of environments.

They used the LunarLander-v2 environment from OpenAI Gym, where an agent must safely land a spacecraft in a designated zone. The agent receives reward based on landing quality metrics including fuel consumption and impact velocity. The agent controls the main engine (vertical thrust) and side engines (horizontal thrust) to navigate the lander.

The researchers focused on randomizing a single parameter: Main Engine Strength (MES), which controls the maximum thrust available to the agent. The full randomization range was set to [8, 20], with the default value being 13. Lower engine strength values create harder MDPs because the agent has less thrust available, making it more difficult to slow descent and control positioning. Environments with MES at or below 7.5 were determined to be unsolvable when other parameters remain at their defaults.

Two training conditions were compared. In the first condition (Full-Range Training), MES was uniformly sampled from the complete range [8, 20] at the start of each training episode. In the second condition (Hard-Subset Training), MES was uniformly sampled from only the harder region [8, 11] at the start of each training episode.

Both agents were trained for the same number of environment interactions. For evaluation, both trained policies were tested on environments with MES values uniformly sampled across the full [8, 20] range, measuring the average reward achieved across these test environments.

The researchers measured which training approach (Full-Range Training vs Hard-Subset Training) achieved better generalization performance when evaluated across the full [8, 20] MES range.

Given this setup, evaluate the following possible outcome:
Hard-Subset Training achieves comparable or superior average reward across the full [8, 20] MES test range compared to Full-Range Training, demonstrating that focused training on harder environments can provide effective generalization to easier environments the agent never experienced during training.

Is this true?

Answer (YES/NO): YES